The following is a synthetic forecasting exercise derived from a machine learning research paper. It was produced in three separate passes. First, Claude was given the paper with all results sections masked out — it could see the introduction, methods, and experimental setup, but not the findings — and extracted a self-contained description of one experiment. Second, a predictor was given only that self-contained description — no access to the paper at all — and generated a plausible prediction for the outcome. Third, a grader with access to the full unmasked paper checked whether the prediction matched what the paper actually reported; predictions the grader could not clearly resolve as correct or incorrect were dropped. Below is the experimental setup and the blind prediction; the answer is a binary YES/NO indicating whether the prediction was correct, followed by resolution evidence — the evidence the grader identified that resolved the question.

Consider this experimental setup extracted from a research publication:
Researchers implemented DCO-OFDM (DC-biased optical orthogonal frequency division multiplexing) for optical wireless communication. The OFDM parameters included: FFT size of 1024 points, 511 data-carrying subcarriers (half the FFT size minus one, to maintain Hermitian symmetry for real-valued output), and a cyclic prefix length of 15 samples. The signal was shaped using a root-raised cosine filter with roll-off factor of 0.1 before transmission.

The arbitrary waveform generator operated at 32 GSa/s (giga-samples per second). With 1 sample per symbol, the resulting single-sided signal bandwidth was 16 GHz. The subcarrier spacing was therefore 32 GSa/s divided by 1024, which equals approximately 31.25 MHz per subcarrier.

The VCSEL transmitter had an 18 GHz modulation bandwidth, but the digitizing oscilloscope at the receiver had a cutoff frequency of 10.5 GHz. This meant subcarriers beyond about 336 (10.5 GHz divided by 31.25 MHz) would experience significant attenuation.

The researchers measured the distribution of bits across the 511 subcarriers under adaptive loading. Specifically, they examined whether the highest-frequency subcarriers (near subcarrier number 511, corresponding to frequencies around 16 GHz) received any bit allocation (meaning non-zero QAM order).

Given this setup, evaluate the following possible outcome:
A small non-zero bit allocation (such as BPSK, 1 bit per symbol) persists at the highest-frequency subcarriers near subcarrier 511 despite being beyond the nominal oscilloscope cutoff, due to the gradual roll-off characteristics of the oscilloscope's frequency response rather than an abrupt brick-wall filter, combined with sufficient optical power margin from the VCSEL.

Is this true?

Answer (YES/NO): NO